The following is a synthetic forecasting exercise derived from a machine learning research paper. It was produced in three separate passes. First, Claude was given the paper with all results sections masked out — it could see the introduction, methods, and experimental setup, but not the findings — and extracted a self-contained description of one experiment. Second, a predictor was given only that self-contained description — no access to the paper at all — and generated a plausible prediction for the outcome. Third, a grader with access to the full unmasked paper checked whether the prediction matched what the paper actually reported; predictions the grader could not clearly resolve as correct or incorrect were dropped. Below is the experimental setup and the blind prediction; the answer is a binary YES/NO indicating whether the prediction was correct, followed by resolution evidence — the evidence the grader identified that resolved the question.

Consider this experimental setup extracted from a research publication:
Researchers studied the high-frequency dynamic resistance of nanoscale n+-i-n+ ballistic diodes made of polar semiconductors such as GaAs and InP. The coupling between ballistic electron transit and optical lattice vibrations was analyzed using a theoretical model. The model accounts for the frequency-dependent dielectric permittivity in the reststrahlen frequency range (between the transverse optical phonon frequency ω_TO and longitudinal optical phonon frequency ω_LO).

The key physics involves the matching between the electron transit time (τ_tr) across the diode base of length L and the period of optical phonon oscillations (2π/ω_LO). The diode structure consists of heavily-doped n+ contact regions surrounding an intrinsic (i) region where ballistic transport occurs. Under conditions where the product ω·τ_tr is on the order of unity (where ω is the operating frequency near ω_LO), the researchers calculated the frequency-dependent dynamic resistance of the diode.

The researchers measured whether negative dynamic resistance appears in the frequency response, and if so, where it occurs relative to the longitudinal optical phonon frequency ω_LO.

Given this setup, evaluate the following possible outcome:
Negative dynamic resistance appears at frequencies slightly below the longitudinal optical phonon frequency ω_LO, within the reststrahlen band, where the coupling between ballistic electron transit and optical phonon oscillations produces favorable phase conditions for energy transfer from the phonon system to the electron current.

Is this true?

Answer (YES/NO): YES